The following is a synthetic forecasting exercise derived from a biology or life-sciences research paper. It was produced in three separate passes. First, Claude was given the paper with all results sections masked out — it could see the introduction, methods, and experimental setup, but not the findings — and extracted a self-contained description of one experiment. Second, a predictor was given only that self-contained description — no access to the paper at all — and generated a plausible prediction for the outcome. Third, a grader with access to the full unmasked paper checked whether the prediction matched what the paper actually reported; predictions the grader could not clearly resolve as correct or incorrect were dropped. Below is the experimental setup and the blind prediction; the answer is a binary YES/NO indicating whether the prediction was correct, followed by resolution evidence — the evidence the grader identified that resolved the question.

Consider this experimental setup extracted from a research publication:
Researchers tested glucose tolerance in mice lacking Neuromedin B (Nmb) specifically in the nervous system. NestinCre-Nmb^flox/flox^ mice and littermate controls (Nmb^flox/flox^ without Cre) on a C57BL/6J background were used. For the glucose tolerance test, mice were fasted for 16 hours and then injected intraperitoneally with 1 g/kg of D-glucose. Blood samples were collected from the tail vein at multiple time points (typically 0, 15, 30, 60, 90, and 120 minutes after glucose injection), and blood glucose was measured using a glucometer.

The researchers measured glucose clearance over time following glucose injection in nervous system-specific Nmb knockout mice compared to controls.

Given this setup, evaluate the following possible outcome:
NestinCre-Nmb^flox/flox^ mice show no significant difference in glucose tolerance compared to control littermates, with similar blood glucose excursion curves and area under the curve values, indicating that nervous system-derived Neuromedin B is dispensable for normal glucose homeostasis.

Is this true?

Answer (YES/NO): YES